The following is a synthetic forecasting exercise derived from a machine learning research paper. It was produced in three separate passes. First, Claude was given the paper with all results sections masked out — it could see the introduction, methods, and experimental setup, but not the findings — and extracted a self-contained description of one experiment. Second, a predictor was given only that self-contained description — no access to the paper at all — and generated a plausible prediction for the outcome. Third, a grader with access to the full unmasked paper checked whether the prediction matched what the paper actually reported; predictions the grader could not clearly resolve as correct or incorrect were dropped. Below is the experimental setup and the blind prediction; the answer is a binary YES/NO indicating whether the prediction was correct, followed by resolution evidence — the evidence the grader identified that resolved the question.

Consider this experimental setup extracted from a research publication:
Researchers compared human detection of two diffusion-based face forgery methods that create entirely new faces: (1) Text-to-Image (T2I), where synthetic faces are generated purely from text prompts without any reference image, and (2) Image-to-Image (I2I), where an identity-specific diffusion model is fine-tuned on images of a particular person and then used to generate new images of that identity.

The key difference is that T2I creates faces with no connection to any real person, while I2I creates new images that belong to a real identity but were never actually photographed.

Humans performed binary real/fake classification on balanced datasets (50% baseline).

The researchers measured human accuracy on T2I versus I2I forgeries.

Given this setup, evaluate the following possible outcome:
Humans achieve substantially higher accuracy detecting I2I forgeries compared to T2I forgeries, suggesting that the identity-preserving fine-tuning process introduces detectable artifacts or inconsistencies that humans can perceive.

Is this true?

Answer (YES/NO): NO